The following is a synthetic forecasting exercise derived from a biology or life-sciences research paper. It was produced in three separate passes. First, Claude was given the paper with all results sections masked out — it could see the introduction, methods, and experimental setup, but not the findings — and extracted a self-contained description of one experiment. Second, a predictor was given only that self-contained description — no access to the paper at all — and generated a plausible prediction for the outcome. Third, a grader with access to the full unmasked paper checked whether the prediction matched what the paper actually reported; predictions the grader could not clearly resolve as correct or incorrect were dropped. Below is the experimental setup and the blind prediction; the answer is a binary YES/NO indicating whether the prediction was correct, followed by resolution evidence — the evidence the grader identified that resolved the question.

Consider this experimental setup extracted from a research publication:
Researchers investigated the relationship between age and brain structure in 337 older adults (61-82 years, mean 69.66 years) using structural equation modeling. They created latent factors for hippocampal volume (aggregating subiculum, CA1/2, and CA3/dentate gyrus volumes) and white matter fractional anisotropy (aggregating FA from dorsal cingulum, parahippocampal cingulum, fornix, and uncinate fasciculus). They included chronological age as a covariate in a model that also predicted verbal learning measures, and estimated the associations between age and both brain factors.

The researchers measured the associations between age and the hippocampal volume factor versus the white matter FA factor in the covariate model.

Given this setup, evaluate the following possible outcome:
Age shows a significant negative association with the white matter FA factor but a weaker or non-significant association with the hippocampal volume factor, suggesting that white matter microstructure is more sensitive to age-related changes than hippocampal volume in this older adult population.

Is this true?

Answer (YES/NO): NO